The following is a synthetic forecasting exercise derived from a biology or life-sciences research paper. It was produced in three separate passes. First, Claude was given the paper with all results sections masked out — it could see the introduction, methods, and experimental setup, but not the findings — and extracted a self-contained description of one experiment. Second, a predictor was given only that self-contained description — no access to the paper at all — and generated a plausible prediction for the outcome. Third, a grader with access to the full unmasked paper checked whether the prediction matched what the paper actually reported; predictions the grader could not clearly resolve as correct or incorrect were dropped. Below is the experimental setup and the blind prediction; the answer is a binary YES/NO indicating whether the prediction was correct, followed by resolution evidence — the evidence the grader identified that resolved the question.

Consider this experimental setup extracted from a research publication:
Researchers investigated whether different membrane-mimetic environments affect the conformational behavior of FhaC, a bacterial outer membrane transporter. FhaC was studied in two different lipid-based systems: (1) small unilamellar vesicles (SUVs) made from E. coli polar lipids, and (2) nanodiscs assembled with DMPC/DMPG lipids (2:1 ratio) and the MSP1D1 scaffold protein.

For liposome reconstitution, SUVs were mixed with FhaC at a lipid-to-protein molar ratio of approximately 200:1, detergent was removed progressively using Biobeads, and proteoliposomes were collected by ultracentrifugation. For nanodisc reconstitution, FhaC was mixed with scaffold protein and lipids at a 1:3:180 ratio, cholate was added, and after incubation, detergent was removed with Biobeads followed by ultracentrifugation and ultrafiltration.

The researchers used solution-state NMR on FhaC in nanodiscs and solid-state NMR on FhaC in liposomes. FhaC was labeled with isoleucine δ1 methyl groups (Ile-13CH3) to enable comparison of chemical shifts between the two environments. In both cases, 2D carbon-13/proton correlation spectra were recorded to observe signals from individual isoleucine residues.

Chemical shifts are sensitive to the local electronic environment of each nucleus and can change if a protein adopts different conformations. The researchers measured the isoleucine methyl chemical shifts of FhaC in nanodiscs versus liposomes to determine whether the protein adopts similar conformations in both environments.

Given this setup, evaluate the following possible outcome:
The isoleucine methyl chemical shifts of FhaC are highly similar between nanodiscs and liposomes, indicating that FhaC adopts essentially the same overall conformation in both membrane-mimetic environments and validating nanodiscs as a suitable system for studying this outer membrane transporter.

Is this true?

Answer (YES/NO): NO